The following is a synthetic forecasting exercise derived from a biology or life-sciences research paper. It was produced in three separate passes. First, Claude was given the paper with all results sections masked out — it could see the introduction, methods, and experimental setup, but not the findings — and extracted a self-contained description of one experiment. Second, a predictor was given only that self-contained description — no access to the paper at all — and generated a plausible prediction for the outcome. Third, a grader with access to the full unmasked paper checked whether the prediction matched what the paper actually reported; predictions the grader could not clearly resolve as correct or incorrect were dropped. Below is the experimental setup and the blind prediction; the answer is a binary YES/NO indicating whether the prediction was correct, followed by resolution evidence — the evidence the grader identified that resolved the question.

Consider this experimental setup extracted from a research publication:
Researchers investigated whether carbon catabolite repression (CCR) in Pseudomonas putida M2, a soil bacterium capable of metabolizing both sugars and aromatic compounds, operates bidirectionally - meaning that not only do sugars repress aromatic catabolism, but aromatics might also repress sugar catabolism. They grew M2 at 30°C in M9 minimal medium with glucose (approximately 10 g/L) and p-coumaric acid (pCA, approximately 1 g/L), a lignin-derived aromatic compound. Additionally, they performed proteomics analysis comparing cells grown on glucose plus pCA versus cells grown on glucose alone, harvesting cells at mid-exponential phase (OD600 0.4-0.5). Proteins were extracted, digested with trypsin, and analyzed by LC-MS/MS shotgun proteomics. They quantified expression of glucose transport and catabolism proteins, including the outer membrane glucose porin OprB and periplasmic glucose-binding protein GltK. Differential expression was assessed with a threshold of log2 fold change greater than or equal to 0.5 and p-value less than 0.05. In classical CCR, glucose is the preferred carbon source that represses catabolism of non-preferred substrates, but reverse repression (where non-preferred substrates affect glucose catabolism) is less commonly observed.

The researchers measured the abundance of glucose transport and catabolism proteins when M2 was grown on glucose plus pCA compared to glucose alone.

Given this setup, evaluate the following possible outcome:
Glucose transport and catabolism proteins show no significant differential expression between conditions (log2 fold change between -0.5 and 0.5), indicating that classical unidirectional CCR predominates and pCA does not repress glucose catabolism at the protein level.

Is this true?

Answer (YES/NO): NO